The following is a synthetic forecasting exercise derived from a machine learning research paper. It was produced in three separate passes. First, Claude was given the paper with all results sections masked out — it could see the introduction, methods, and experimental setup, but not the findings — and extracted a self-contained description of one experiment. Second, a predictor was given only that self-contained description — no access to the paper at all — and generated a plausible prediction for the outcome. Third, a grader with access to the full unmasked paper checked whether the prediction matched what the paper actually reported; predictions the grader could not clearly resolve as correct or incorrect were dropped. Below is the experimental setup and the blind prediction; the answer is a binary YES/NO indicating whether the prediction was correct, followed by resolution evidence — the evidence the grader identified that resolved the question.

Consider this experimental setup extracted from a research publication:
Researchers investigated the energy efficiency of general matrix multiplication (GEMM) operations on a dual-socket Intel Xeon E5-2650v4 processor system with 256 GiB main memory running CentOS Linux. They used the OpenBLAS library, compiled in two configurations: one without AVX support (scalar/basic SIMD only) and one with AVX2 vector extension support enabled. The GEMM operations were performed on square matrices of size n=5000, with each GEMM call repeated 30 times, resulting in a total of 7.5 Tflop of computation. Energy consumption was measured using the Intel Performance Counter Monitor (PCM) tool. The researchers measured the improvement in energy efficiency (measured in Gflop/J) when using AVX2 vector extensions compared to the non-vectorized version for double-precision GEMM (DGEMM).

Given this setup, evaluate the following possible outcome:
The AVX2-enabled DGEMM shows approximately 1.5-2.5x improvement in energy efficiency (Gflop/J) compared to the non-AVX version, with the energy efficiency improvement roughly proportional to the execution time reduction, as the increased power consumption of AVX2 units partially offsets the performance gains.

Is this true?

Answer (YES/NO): YES